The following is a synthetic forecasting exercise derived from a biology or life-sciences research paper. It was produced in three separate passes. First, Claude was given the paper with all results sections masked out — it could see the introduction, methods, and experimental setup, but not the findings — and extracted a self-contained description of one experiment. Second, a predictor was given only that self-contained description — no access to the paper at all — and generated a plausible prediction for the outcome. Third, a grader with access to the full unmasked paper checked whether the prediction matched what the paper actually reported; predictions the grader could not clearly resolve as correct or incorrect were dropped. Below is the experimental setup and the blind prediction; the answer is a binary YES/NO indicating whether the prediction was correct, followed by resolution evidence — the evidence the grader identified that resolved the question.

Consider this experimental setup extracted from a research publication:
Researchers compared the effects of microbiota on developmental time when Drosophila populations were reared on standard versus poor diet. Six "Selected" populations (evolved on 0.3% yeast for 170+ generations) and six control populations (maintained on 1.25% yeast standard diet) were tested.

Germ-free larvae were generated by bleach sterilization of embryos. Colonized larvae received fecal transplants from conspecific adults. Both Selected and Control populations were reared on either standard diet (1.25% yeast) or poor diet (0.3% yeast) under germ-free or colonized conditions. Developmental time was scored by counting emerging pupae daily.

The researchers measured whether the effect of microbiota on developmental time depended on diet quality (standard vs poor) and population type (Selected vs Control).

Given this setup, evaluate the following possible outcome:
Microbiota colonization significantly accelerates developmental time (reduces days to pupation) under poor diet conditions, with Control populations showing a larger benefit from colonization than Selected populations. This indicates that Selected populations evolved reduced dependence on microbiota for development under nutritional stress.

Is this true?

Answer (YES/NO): YES